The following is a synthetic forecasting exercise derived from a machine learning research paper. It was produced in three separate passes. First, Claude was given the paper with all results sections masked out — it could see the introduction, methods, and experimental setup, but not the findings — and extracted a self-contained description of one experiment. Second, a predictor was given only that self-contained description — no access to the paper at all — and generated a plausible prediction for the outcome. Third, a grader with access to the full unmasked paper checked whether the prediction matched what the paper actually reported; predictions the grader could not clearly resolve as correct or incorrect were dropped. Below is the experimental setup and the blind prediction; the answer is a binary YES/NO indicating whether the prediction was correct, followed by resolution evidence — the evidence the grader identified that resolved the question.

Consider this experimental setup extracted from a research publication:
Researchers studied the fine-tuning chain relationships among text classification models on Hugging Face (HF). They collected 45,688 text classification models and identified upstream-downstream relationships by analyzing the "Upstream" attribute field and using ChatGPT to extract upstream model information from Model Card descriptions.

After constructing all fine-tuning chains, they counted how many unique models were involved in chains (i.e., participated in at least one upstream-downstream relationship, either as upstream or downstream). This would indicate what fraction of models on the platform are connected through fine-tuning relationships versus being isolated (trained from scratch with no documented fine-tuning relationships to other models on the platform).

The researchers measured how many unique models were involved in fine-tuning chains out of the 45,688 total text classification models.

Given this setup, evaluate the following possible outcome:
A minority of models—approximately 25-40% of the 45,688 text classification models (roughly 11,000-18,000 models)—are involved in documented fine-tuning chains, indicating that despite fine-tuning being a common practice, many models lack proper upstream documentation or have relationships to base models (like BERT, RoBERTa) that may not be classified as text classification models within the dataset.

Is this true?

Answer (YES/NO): NO